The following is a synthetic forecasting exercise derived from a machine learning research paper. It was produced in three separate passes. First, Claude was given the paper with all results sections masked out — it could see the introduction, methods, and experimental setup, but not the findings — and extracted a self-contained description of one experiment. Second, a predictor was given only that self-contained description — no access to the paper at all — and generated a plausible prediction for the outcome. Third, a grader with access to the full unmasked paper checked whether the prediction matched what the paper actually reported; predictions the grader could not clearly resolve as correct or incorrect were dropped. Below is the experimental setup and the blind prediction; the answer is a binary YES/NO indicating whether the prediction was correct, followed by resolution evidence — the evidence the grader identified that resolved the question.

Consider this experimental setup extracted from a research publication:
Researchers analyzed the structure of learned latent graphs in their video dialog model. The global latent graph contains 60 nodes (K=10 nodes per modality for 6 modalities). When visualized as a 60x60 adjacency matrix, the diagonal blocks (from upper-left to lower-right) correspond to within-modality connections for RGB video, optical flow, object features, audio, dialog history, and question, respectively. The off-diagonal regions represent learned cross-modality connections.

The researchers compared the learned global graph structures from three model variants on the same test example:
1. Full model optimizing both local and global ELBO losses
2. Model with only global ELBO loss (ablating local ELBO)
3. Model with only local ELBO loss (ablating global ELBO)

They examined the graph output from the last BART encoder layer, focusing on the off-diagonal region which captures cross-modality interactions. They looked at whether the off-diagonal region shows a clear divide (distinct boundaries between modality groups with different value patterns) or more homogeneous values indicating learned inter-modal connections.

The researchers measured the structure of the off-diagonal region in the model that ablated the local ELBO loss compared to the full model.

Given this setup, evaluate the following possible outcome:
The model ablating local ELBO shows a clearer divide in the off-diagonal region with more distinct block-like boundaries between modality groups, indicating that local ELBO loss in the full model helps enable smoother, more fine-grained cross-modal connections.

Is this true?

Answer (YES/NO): YES